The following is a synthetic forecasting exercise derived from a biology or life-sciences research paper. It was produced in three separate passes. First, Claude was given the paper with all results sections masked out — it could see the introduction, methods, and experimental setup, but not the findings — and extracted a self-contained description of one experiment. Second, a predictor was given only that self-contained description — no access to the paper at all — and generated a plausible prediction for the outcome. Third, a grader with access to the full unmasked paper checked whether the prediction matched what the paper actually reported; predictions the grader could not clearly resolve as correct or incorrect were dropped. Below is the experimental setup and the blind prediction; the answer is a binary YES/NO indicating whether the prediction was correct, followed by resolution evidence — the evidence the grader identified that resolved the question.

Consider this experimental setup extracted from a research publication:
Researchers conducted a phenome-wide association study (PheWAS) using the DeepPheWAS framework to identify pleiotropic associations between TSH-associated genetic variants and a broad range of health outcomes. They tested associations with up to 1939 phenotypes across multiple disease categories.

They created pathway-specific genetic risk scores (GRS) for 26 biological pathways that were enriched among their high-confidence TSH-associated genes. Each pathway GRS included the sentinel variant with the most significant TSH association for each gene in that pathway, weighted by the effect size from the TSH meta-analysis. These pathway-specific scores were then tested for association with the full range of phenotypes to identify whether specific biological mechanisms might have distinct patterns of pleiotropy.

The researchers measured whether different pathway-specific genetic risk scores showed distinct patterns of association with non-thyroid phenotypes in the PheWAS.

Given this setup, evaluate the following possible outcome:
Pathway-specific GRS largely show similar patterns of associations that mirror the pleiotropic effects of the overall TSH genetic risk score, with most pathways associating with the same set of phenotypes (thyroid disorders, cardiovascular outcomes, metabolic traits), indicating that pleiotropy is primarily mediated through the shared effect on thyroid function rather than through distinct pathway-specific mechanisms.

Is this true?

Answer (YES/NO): NO